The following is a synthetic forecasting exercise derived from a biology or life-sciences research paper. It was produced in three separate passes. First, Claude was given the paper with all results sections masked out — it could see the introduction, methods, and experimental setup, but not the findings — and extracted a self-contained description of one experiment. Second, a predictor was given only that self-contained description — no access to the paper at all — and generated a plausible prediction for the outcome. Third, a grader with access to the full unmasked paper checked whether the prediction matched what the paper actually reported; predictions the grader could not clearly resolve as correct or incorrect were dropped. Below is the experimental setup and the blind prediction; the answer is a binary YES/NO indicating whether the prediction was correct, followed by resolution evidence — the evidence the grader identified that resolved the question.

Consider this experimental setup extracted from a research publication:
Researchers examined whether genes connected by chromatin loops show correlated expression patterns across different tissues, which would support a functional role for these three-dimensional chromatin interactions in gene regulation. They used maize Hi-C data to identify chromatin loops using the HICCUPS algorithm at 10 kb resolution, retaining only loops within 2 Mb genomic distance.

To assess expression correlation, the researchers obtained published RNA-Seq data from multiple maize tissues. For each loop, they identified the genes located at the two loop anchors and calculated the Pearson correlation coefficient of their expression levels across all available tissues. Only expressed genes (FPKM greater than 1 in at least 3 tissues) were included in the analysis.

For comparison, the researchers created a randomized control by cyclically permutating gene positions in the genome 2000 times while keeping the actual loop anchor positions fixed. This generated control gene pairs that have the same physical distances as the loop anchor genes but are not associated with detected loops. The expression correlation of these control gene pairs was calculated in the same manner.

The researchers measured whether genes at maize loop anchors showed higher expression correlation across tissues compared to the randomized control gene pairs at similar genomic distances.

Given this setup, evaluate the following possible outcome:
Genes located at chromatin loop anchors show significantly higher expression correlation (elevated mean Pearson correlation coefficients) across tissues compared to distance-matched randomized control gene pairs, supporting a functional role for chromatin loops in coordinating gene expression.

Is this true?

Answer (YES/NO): NO